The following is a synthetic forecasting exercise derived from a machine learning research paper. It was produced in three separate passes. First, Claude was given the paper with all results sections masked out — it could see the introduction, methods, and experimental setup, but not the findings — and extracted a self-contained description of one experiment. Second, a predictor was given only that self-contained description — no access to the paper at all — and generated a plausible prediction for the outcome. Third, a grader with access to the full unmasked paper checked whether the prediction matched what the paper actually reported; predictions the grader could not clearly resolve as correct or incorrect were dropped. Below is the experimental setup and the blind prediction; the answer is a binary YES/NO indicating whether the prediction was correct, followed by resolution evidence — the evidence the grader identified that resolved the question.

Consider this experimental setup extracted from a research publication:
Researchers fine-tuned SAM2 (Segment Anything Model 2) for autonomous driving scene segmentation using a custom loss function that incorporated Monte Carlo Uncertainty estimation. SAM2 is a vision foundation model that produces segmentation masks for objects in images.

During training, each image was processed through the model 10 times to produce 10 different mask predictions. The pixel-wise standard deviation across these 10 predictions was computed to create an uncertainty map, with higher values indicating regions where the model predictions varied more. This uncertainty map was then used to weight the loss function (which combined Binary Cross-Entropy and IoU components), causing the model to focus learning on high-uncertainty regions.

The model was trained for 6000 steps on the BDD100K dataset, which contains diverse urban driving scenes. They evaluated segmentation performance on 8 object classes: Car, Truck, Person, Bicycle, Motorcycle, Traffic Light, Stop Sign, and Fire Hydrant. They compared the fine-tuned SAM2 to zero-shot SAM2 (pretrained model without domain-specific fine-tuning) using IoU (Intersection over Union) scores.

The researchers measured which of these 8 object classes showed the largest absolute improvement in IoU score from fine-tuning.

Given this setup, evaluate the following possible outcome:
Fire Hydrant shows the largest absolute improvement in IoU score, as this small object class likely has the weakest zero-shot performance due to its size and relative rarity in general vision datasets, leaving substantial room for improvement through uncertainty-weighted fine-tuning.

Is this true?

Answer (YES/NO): NO